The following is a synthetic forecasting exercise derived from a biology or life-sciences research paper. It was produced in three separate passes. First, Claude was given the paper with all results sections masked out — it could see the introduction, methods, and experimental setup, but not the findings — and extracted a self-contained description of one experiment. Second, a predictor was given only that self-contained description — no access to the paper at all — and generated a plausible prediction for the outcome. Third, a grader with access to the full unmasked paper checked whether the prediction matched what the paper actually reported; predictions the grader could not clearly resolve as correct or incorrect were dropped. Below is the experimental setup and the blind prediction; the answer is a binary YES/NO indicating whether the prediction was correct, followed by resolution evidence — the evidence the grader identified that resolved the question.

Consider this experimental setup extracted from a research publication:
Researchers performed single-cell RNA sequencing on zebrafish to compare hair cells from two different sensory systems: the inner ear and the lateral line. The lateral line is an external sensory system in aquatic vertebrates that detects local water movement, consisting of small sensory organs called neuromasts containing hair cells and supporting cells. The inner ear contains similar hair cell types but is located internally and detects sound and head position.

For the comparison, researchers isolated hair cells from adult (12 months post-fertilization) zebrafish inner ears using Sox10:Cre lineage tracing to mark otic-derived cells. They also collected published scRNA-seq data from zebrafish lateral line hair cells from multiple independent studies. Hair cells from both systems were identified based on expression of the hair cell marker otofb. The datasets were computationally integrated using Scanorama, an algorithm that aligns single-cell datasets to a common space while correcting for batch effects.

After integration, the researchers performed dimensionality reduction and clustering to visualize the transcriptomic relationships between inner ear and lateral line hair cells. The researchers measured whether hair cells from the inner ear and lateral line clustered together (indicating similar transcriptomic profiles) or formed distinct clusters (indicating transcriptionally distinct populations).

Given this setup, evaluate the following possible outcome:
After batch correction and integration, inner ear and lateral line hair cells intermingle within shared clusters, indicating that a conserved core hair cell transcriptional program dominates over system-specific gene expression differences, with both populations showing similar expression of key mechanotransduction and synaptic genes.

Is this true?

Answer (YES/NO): NO